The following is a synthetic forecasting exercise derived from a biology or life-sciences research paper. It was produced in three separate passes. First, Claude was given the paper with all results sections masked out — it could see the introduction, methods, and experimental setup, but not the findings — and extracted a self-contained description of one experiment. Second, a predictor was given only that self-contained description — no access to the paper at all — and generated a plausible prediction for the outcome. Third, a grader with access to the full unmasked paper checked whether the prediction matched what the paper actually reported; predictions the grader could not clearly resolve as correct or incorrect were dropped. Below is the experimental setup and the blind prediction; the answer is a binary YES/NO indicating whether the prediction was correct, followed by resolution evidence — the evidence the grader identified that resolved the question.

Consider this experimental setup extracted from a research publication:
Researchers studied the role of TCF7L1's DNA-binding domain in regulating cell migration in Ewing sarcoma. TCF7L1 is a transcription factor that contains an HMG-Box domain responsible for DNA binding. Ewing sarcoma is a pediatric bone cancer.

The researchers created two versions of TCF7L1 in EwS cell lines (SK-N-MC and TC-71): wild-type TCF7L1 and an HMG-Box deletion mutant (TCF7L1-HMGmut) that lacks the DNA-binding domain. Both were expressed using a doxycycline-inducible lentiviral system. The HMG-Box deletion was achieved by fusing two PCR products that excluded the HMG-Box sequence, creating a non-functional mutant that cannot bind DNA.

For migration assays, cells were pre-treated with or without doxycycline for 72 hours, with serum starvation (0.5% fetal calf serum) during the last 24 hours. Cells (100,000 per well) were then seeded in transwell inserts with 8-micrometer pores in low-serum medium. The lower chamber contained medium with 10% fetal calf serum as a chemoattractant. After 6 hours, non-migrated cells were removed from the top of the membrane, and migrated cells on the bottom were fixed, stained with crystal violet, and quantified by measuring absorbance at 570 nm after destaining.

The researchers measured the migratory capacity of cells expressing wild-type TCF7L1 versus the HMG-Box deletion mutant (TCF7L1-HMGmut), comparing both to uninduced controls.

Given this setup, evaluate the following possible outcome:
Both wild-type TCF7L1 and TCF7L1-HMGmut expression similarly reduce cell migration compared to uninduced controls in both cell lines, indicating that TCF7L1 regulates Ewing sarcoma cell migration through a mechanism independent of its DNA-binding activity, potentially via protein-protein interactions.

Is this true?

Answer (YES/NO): NO